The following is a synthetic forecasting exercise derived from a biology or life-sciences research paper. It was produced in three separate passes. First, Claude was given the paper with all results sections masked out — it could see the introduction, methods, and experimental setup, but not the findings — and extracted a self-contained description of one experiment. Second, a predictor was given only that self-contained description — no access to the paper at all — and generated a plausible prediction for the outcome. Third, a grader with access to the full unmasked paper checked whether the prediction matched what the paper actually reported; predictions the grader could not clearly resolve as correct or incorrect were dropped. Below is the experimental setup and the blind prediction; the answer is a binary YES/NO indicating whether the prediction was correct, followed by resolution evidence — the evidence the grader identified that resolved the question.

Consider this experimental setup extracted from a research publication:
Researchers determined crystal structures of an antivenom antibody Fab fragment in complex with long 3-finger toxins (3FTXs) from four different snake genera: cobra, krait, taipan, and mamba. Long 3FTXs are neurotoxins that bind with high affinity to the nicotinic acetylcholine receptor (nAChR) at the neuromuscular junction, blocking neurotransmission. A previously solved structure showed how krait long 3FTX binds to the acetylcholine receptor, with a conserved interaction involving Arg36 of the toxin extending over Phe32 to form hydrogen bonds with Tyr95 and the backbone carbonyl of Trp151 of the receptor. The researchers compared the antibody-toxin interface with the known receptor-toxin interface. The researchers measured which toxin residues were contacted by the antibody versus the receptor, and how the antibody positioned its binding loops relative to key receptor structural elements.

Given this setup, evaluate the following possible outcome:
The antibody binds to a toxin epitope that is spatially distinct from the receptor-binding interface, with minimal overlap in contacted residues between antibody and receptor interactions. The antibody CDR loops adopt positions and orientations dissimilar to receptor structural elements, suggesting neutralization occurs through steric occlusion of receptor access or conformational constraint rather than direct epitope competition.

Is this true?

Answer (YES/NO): NO